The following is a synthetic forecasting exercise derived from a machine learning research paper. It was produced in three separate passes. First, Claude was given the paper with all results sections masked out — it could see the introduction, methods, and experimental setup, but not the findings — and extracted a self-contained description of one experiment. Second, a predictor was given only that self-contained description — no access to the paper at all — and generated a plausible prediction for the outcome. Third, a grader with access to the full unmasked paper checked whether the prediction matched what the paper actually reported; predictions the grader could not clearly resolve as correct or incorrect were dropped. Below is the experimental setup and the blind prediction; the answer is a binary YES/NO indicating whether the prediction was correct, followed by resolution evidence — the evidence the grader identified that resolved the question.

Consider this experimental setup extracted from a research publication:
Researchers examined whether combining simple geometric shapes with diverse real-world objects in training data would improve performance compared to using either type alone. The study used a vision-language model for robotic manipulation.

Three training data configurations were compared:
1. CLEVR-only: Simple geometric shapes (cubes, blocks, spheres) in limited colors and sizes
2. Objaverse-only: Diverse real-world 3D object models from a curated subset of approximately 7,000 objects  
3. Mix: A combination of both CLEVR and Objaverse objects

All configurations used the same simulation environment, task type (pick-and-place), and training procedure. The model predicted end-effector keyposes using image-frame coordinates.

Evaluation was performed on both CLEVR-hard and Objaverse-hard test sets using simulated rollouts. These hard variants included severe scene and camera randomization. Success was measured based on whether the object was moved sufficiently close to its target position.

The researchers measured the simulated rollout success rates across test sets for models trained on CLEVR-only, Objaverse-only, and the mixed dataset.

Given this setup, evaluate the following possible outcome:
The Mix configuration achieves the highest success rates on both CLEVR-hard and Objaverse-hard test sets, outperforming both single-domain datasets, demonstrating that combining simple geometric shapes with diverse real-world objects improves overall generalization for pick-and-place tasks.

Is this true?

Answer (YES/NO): NO